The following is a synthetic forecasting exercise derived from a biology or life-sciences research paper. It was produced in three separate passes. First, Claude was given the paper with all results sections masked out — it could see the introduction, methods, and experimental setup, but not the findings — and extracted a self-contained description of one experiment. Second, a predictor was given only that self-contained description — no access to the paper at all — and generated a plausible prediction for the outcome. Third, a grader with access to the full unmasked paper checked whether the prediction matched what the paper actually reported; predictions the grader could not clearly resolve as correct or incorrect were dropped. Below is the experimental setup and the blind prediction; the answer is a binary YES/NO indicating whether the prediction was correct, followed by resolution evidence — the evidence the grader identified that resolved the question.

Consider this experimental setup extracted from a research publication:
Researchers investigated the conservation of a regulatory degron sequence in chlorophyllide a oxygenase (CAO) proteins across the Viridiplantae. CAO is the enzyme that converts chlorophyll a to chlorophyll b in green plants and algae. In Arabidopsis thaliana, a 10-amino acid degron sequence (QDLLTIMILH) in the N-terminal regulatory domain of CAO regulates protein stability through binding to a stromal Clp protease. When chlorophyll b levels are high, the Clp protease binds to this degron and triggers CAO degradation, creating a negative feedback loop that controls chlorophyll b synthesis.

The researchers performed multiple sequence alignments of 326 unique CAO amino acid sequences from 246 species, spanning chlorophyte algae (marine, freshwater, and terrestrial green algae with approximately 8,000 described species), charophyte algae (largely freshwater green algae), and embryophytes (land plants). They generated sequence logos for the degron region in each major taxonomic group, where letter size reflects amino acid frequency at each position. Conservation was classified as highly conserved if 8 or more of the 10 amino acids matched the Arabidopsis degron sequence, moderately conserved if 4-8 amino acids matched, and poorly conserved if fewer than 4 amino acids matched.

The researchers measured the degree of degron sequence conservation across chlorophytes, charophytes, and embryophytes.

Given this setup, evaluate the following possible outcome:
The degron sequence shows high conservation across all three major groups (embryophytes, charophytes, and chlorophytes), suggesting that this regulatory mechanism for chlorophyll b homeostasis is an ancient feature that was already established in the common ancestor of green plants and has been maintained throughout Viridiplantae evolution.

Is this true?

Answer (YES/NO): NO